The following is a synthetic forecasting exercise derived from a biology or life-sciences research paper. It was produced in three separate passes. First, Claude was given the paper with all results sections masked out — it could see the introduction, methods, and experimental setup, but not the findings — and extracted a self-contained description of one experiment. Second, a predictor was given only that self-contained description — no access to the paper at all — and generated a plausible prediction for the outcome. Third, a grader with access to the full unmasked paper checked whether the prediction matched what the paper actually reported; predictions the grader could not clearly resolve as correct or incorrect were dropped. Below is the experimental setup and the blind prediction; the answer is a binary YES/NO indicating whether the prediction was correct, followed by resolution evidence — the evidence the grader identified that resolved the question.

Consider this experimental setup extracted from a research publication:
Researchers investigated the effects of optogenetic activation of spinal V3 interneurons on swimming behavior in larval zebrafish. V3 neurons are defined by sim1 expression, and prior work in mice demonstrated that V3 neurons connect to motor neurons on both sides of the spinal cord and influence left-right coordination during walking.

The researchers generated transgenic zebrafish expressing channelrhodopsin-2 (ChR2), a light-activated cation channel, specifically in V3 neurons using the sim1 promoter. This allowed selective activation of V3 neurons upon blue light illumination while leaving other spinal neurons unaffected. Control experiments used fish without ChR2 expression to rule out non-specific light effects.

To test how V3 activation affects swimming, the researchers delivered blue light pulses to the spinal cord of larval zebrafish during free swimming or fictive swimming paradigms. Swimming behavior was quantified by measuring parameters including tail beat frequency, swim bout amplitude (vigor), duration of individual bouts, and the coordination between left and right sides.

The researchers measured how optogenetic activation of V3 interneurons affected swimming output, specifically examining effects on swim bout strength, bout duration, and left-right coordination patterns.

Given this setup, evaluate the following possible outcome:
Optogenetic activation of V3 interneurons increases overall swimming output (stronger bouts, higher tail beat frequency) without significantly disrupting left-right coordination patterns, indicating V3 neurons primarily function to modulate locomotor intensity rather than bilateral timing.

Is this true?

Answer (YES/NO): NO